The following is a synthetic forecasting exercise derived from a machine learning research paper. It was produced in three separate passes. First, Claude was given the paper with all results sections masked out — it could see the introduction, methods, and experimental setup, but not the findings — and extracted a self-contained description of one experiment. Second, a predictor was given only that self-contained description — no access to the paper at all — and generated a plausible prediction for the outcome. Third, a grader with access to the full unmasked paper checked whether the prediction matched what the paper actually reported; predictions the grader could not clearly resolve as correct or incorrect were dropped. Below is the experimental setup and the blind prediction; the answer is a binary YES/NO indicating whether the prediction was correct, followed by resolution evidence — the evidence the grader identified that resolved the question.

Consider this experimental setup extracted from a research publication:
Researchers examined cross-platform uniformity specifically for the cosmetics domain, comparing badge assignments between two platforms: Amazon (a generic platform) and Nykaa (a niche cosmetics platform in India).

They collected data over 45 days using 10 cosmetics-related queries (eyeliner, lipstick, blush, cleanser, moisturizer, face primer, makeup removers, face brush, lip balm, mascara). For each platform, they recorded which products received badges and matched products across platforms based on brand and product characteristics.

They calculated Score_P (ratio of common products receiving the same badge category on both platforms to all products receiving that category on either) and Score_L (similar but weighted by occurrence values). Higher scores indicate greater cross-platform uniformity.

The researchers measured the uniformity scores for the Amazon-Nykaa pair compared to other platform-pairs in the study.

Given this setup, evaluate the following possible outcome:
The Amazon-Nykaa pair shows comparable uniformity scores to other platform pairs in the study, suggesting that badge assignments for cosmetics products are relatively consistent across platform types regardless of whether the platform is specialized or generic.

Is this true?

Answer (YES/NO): NO